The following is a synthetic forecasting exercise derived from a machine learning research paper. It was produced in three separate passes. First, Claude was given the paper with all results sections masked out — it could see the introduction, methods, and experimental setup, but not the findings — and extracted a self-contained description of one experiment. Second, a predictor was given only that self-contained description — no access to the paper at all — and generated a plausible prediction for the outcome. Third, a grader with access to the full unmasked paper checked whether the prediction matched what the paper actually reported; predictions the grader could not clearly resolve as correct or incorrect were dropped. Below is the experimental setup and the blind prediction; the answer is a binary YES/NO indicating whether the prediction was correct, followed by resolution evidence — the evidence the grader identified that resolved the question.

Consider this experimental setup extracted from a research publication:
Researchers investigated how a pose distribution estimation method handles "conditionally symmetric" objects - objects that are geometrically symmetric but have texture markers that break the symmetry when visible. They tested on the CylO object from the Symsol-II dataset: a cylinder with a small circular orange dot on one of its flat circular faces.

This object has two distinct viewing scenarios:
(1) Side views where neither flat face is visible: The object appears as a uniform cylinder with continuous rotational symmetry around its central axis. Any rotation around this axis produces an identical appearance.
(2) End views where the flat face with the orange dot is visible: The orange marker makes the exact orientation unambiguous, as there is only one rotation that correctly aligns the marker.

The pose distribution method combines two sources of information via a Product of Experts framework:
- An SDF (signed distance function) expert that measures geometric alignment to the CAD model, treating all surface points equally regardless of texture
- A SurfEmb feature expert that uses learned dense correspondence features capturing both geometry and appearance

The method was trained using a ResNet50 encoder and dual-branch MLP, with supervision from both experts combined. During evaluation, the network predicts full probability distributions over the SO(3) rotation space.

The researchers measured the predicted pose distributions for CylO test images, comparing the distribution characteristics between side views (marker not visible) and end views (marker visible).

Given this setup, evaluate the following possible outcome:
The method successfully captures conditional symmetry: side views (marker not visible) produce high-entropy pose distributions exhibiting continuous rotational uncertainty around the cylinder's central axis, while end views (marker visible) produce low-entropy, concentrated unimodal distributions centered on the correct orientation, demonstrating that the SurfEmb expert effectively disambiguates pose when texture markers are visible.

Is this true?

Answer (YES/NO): YES